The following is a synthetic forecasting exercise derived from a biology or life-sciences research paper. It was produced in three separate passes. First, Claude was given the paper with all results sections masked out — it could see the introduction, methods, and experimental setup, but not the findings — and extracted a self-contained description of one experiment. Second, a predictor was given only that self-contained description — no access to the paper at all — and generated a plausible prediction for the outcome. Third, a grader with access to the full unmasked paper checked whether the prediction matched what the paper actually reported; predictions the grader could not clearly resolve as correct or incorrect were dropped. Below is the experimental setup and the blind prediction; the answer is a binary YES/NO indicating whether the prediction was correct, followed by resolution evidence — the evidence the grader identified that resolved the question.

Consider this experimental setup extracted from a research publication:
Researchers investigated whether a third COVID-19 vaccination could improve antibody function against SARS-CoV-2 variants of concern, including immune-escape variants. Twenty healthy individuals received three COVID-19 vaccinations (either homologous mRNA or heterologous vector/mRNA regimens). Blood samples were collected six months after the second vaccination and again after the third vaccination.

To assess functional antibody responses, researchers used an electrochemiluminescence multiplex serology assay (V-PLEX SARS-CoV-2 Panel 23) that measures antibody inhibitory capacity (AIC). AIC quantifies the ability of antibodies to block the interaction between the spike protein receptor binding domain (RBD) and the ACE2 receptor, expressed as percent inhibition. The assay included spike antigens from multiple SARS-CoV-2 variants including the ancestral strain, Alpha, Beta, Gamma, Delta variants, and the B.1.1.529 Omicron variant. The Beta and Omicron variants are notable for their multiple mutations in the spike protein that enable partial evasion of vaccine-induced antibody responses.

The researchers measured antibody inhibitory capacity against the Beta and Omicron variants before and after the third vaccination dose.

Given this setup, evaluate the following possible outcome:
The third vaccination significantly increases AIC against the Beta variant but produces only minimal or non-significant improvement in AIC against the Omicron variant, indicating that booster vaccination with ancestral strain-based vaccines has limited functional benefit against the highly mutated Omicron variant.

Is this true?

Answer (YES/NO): NO